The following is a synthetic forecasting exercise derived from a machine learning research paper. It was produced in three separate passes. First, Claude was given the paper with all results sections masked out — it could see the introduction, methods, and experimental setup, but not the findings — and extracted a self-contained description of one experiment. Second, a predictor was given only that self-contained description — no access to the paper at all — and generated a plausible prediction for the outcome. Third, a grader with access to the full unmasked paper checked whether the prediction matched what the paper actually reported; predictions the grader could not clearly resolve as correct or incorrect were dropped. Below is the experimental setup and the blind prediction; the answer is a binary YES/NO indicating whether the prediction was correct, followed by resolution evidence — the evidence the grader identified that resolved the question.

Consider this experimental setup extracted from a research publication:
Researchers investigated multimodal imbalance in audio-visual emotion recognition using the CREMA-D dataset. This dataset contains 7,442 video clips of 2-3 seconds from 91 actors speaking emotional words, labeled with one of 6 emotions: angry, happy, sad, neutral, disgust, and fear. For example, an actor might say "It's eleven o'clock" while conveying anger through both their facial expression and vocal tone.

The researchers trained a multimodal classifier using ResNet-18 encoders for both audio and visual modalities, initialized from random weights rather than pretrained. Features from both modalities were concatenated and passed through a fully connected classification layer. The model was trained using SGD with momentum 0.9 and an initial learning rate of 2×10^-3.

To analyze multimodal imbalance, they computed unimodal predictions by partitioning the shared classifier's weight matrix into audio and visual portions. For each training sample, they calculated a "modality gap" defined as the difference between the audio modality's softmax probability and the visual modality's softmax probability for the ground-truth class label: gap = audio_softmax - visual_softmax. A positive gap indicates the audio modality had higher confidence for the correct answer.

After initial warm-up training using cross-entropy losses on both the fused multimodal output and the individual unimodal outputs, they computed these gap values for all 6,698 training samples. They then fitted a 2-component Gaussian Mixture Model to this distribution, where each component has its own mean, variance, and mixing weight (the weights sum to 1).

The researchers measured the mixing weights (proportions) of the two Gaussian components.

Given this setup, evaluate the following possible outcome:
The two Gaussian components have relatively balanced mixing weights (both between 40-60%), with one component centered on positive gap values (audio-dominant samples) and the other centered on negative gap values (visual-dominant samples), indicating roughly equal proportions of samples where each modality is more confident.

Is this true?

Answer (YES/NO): NO